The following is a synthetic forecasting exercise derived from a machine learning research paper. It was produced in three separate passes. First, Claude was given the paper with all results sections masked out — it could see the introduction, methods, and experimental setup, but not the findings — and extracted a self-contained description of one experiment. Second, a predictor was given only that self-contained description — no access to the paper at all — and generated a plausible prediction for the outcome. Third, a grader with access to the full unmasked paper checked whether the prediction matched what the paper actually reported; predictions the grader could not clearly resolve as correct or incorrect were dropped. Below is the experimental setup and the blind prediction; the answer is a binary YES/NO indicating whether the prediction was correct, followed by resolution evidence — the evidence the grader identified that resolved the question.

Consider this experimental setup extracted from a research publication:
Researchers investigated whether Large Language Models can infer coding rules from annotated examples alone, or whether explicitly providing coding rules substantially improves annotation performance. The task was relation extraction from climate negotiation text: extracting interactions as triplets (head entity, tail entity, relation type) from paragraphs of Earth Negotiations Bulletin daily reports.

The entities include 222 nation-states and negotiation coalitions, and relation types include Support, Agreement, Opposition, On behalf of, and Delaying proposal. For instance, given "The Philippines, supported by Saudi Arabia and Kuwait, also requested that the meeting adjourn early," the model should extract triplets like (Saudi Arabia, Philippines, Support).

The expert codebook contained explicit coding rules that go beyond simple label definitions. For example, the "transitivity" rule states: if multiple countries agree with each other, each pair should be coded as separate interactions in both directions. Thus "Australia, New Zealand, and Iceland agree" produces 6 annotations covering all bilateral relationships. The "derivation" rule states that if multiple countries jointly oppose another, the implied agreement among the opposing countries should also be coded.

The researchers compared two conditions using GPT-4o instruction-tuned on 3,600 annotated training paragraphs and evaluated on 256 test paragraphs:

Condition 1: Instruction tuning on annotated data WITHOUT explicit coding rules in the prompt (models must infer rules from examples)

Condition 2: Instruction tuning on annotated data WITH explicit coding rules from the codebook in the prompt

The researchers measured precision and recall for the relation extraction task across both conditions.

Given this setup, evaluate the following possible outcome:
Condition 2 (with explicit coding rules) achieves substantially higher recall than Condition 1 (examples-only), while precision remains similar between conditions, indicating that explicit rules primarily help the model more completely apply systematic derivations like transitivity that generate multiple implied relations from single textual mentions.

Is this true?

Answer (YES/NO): YES